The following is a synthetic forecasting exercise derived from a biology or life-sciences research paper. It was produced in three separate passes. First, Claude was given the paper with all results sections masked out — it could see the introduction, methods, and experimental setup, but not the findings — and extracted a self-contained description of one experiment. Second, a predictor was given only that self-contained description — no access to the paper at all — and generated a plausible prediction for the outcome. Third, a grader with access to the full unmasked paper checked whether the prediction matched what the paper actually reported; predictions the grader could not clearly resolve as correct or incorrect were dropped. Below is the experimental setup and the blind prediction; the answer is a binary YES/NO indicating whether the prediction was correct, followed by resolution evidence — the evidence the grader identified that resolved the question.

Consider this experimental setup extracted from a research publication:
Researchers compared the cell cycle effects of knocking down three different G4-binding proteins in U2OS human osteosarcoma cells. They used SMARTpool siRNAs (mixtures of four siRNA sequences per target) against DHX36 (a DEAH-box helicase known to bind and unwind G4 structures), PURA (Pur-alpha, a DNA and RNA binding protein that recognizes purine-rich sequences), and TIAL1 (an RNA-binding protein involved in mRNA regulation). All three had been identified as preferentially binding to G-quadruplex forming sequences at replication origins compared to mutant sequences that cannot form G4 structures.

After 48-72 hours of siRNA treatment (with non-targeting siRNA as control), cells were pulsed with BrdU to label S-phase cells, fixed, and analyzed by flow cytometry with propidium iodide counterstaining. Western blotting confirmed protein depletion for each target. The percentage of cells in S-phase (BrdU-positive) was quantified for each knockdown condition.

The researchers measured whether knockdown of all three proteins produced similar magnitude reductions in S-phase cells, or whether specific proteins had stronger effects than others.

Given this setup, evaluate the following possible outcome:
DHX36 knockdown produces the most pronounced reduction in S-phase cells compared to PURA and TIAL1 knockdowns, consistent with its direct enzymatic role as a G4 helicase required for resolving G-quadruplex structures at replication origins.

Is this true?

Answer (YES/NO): YES